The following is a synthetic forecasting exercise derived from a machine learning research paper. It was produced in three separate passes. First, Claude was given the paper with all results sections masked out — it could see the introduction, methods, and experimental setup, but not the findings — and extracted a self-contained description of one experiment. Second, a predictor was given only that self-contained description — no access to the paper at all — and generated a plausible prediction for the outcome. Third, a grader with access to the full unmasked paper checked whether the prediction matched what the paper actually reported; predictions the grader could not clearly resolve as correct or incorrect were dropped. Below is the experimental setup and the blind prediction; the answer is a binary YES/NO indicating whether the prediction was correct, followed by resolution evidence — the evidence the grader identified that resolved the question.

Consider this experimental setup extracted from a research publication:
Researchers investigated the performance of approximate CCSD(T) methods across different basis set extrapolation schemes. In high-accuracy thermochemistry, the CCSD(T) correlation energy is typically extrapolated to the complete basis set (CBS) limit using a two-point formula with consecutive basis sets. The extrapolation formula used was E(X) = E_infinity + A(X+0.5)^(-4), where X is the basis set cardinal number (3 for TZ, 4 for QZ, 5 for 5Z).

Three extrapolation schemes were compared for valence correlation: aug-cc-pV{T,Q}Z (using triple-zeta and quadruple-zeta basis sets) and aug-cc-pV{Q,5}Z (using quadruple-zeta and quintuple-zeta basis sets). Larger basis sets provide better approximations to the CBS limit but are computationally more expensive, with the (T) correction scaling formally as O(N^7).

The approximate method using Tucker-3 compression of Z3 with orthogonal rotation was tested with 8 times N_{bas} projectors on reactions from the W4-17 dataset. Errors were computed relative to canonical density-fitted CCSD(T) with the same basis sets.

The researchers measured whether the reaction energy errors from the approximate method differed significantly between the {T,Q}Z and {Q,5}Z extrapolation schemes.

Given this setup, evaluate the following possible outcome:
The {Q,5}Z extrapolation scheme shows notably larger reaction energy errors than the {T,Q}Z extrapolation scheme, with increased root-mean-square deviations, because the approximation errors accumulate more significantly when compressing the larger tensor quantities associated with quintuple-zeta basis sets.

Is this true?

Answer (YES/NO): NO